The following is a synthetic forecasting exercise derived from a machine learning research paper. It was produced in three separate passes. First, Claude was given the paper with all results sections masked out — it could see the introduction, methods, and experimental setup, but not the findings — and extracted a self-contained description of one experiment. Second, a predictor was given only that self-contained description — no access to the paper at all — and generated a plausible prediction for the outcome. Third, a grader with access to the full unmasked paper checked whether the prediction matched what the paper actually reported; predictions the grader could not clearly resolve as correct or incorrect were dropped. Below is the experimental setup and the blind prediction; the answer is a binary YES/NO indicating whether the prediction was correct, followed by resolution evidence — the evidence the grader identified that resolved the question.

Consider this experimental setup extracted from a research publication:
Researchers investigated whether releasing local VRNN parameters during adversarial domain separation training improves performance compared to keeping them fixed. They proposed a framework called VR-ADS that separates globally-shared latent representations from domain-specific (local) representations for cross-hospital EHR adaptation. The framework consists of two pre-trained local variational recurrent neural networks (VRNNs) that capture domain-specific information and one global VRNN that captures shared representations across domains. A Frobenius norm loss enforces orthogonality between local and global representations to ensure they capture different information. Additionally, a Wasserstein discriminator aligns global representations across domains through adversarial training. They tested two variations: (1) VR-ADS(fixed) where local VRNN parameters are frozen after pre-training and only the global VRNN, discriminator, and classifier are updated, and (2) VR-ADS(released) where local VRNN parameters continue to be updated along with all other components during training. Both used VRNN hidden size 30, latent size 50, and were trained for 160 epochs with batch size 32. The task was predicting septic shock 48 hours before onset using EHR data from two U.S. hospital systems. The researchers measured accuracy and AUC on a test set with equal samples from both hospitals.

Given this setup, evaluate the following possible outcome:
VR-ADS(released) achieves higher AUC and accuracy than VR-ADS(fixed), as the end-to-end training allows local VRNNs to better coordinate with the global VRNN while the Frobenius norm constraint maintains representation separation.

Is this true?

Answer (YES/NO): YES